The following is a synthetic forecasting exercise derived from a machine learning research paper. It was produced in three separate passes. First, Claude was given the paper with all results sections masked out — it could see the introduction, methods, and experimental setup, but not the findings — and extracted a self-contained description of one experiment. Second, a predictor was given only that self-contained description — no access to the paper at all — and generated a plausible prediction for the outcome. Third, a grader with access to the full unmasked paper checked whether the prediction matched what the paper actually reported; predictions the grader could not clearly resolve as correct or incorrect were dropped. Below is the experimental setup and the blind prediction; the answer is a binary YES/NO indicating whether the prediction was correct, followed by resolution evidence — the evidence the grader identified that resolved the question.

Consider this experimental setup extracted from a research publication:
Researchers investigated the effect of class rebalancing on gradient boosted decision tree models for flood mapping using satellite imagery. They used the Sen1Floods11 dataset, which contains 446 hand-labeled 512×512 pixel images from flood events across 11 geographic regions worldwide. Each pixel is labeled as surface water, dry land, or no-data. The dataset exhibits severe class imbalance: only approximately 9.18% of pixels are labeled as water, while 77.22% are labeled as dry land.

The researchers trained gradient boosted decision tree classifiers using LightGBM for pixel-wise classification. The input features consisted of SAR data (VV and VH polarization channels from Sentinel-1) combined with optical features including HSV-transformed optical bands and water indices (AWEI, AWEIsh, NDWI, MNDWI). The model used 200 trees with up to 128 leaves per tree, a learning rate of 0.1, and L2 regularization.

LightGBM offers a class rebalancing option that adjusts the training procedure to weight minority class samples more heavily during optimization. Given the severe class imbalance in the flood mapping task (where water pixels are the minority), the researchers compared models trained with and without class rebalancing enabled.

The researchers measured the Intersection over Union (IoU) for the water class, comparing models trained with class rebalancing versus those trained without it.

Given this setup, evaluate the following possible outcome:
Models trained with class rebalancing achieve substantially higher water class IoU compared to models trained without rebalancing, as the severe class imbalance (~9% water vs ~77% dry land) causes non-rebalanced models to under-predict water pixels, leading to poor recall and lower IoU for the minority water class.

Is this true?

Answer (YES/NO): NO